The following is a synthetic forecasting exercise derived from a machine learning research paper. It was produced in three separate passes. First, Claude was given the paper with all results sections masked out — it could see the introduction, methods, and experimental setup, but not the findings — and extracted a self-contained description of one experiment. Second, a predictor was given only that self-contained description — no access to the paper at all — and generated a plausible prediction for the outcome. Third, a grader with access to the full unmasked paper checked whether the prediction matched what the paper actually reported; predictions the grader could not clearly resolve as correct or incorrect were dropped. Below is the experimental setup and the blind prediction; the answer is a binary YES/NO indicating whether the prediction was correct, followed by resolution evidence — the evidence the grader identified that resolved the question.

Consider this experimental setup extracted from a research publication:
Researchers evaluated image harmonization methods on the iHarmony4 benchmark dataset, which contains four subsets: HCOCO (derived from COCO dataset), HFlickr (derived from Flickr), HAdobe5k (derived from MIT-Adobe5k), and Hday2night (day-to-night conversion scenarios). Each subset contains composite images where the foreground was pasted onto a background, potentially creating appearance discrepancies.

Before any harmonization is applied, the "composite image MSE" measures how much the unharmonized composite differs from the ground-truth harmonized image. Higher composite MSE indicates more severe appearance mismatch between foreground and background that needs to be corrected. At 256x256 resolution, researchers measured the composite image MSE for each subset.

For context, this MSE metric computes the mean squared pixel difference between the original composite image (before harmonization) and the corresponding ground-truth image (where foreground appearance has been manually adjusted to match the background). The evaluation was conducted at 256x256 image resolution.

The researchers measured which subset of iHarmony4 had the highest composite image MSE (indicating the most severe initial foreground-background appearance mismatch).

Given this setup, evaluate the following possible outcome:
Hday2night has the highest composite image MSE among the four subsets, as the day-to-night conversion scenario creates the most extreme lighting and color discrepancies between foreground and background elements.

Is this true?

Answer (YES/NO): NO